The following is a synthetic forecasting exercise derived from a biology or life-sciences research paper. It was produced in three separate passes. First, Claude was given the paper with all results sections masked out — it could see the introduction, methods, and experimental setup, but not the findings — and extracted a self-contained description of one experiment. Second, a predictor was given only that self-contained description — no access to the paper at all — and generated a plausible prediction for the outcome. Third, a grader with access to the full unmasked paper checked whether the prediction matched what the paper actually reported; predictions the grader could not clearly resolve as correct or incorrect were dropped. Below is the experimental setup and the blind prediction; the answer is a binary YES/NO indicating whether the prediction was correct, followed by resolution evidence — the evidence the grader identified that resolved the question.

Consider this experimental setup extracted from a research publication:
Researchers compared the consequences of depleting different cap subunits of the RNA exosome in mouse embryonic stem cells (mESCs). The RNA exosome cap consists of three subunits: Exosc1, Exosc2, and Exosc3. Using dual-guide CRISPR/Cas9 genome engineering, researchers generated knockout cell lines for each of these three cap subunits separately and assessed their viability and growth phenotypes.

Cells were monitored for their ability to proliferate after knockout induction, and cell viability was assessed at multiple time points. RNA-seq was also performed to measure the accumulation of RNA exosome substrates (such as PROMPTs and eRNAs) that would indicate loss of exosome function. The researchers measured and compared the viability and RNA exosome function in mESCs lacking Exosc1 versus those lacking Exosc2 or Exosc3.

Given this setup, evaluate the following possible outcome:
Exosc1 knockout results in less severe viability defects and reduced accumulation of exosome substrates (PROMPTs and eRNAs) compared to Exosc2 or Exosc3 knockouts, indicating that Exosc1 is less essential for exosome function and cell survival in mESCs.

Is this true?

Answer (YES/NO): YES